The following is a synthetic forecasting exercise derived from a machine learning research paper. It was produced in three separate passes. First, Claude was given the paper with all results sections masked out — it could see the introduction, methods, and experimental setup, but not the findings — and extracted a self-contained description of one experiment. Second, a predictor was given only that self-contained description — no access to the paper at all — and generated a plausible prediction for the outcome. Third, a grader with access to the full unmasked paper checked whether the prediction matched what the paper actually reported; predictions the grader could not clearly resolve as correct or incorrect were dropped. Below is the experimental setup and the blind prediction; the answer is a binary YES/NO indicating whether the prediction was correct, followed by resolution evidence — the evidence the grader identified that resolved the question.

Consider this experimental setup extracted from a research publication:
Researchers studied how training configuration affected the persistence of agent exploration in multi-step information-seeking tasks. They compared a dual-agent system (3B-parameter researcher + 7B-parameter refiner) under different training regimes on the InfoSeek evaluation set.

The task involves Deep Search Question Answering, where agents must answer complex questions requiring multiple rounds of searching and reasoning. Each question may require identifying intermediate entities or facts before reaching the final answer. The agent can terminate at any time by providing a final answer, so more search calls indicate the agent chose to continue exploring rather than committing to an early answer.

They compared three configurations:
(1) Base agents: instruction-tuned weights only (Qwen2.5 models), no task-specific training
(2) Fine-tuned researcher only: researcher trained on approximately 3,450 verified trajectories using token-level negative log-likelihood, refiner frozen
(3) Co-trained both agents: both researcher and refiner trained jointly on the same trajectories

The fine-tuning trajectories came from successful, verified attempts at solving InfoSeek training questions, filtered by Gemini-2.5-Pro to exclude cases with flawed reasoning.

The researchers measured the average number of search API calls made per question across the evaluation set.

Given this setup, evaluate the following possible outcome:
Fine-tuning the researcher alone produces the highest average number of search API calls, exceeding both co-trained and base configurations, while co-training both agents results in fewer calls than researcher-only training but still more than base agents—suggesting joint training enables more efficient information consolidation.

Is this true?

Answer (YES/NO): NO